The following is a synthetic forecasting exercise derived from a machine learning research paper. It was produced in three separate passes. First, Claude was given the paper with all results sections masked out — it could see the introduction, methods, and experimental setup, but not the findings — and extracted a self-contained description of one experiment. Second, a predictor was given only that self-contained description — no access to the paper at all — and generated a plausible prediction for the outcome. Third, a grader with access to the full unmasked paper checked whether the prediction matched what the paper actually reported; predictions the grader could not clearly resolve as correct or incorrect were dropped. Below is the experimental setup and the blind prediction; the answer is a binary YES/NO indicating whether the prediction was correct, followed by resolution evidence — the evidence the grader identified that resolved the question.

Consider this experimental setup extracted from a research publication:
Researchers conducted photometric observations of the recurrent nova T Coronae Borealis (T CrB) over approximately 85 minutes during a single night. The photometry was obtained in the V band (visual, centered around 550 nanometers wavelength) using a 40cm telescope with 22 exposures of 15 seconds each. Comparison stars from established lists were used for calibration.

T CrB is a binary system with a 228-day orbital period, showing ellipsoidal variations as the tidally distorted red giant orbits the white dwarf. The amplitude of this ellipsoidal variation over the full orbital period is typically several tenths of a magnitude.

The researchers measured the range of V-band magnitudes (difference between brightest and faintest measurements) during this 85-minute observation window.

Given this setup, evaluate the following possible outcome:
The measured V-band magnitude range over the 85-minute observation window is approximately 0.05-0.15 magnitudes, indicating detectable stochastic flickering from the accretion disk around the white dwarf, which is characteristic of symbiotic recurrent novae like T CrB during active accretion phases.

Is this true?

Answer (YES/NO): YES